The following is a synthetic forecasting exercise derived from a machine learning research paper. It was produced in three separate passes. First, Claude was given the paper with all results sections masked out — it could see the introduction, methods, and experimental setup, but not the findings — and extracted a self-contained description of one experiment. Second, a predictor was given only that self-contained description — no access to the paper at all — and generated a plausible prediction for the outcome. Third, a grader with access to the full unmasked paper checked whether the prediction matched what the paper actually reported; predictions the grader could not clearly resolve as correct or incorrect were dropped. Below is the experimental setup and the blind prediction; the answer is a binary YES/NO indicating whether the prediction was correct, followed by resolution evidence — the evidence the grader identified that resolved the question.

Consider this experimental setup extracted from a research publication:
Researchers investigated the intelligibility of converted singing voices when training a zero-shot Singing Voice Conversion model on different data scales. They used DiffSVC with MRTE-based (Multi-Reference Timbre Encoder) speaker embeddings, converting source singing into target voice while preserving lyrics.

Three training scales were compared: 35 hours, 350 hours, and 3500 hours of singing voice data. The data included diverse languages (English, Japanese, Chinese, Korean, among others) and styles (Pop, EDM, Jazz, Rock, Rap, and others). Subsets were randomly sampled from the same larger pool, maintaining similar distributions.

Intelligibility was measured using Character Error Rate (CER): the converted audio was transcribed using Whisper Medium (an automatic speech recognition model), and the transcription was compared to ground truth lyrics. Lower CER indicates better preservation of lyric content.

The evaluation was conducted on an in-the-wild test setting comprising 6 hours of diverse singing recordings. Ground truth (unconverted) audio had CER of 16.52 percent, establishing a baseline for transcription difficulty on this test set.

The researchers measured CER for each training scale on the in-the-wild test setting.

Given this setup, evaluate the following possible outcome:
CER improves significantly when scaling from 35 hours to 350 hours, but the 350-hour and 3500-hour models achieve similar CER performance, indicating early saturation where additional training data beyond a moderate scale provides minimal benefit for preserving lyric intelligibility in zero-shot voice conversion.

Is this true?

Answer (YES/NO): NO